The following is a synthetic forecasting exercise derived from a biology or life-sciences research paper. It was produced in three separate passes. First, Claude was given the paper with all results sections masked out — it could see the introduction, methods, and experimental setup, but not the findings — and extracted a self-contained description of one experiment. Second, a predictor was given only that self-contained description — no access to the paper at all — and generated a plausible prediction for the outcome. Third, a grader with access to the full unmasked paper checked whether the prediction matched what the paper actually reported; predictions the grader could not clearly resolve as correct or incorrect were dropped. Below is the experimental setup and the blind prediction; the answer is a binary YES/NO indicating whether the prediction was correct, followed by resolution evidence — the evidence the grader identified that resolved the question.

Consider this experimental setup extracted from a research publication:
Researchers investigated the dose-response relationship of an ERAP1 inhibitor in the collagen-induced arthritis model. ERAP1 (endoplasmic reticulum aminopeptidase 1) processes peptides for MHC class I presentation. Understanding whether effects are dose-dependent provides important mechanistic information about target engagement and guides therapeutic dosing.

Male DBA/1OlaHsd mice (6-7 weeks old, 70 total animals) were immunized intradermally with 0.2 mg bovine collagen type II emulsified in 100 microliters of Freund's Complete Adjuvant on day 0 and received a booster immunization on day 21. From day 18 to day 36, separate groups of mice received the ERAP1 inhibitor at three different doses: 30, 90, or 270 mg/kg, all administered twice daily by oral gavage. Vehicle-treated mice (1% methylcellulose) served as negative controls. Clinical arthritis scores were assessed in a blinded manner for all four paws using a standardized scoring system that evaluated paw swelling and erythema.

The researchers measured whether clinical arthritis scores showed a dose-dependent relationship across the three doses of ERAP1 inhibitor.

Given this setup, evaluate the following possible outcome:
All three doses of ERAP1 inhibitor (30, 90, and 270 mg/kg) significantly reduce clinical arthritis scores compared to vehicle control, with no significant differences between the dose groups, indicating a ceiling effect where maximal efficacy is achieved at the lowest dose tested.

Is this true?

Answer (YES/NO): NO